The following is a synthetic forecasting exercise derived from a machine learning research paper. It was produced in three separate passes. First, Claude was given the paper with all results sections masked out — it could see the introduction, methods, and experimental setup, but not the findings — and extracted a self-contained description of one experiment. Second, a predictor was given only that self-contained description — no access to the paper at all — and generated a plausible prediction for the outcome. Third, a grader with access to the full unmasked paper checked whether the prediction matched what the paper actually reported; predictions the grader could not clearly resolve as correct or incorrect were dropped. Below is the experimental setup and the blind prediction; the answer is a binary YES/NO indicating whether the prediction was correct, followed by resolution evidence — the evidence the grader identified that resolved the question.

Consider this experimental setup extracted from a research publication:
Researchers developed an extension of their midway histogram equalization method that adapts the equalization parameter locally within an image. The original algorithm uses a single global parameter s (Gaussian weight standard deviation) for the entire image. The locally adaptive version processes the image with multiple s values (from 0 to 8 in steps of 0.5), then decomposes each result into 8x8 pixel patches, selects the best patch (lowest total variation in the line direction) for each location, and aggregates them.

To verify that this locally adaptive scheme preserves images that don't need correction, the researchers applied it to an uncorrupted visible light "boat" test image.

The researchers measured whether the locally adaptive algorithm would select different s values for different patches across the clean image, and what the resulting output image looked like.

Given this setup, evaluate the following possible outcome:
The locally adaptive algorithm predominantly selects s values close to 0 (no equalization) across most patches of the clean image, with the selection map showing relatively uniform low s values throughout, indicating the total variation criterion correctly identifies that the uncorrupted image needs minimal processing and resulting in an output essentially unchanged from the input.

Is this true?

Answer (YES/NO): YES